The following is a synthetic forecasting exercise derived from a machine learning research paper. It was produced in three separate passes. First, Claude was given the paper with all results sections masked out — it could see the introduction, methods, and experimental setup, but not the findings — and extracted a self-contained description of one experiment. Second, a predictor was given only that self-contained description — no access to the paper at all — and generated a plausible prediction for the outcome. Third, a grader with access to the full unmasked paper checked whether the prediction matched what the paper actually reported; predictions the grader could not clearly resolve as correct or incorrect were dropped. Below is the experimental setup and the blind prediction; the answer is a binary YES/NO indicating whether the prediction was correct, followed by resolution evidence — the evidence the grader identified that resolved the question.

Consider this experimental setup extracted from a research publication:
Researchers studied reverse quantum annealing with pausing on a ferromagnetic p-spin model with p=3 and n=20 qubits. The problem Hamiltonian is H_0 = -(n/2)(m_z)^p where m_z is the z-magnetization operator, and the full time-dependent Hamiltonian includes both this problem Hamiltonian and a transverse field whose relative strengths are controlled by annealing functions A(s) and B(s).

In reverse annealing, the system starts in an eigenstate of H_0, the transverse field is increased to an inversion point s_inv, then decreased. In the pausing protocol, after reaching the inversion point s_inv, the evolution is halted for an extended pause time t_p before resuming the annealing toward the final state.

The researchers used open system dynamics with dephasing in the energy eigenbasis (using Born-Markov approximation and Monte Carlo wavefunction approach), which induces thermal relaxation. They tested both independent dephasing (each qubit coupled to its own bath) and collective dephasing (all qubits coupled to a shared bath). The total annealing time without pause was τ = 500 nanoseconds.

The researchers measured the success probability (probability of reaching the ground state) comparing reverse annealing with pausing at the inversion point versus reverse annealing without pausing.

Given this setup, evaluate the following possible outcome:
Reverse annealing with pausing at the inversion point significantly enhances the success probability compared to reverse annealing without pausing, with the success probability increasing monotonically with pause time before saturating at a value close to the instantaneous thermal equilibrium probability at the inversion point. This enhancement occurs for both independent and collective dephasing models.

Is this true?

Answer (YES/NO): NO